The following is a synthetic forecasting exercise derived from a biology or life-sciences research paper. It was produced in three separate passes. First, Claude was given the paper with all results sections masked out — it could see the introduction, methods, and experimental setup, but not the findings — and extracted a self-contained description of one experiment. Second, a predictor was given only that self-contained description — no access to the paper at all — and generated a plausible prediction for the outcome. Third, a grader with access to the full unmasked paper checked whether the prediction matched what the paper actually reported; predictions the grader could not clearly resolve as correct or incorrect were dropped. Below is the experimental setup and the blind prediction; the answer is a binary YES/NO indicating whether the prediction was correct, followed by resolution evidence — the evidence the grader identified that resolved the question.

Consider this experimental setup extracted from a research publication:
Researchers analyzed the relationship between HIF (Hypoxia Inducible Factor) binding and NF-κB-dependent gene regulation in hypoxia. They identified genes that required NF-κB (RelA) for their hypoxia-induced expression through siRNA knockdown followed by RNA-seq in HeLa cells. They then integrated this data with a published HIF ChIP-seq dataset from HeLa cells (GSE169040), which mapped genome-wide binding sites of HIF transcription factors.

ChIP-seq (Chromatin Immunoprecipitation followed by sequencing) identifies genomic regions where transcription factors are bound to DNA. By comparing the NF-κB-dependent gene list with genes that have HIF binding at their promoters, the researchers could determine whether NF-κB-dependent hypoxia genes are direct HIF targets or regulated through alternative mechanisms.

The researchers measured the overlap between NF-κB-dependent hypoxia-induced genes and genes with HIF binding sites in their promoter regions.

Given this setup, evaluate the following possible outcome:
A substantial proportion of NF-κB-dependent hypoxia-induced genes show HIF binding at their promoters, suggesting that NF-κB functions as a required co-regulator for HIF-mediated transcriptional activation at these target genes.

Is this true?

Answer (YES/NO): YES